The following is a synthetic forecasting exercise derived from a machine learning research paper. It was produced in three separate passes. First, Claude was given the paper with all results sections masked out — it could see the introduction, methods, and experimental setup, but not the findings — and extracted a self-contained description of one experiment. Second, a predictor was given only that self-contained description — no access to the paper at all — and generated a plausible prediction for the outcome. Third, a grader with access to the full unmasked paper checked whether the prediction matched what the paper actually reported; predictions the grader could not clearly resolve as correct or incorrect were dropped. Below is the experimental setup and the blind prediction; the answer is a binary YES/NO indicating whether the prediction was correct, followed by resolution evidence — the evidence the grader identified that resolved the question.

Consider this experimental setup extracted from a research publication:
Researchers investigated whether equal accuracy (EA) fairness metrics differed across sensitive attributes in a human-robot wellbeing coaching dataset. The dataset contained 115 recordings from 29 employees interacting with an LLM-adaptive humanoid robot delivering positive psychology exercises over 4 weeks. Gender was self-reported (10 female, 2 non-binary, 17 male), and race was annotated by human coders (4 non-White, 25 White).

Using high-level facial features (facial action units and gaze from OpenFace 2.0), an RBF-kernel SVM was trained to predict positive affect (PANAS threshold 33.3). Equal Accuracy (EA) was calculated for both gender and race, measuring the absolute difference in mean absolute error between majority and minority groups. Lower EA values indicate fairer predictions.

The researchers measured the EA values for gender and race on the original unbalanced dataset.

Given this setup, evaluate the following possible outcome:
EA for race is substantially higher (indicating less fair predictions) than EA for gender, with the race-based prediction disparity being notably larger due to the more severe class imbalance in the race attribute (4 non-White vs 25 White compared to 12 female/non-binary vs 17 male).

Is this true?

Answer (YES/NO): NO